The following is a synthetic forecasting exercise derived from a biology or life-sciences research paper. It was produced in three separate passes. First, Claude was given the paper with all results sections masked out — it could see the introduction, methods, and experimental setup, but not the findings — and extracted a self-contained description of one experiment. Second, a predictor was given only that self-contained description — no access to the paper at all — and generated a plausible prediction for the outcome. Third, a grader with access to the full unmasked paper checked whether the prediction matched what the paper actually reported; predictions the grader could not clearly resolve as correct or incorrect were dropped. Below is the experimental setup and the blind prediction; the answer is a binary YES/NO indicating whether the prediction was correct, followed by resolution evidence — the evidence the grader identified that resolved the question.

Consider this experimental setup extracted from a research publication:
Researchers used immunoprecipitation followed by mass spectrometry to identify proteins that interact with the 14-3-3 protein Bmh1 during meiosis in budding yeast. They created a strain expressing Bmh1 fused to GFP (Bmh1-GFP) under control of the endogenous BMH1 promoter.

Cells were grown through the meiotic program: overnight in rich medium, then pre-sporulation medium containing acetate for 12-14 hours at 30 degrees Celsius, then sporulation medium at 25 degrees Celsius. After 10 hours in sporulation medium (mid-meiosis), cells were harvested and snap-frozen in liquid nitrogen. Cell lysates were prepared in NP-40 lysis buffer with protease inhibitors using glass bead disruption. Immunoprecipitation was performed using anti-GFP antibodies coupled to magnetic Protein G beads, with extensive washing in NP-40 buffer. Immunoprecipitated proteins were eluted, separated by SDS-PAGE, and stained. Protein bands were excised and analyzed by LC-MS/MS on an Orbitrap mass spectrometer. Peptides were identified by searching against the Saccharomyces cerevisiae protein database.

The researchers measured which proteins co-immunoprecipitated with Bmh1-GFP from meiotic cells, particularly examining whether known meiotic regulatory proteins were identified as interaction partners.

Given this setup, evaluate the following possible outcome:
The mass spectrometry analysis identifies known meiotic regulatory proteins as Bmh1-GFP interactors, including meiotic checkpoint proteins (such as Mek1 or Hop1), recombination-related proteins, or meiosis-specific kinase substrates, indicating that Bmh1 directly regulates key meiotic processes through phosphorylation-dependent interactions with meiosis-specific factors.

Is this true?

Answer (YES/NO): NO